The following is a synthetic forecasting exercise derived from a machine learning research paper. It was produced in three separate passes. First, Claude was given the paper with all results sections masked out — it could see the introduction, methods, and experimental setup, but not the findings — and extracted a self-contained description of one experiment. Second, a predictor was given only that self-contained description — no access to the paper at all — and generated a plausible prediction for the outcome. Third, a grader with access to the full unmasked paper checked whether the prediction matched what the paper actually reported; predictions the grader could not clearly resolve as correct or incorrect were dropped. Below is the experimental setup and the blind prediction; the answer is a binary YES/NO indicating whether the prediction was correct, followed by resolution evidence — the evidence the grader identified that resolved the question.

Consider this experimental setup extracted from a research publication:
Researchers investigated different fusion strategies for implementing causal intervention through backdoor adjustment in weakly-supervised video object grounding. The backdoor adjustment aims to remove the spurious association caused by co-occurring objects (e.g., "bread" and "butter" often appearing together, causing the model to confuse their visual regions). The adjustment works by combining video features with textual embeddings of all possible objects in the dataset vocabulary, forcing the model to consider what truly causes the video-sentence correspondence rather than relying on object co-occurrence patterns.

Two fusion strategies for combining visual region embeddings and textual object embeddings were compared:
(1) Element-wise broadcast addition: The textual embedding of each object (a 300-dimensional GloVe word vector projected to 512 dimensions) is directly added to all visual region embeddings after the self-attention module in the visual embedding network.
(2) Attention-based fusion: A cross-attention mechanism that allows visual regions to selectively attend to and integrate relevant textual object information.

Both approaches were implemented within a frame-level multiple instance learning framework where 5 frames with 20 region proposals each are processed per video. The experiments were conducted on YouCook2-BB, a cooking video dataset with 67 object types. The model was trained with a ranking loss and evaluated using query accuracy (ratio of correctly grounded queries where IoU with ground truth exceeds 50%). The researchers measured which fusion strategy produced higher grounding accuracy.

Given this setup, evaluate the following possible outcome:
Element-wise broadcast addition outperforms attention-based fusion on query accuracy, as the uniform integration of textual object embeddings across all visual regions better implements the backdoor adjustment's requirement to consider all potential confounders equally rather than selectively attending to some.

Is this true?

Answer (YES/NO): NO